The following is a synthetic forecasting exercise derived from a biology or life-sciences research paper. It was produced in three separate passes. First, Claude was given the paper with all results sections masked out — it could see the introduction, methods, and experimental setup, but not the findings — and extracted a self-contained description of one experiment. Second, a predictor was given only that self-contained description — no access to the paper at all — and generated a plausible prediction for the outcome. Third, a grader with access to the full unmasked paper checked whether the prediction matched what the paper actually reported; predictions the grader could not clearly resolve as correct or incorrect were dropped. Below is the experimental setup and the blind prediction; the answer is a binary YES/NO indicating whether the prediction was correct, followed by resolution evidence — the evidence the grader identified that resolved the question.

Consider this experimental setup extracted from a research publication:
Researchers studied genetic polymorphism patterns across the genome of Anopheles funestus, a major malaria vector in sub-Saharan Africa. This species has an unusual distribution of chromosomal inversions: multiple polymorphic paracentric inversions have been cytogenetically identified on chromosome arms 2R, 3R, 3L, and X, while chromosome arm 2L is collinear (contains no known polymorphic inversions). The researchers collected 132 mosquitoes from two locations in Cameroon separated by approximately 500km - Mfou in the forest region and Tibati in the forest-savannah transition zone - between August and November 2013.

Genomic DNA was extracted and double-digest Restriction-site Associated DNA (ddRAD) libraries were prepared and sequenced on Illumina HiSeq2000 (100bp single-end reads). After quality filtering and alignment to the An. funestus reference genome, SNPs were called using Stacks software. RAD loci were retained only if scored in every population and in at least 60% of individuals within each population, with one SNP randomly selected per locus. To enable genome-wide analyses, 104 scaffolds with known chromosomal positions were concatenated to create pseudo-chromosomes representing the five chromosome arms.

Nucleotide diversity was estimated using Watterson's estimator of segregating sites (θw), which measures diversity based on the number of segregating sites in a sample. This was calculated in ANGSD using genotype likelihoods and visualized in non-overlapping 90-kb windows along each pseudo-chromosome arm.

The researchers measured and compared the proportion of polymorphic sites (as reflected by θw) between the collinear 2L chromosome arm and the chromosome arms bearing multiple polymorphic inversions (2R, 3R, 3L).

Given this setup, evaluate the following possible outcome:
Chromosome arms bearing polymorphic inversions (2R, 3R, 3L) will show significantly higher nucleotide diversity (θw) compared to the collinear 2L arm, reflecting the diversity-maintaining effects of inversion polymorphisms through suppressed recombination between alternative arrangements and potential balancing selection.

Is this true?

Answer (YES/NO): NO